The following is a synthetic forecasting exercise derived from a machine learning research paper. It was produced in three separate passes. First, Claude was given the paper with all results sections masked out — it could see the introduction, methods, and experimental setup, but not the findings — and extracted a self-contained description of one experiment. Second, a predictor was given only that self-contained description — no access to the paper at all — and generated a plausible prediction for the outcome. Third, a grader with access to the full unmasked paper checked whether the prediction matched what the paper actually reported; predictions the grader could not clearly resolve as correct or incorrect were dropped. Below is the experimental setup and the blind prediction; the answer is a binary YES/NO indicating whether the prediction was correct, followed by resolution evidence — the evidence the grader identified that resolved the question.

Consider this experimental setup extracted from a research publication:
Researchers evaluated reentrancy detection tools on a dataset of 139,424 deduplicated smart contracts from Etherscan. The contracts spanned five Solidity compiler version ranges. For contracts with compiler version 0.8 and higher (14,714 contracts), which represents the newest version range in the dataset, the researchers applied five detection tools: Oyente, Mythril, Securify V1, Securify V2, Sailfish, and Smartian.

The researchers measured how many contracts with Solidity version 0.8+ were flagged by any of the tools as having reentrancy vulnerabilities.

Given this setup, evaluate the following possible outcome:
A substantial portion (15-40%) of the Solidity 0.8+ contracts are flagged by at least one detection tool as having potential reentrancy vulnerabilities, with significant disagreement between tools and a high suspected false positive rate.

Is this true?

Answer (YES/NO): NO